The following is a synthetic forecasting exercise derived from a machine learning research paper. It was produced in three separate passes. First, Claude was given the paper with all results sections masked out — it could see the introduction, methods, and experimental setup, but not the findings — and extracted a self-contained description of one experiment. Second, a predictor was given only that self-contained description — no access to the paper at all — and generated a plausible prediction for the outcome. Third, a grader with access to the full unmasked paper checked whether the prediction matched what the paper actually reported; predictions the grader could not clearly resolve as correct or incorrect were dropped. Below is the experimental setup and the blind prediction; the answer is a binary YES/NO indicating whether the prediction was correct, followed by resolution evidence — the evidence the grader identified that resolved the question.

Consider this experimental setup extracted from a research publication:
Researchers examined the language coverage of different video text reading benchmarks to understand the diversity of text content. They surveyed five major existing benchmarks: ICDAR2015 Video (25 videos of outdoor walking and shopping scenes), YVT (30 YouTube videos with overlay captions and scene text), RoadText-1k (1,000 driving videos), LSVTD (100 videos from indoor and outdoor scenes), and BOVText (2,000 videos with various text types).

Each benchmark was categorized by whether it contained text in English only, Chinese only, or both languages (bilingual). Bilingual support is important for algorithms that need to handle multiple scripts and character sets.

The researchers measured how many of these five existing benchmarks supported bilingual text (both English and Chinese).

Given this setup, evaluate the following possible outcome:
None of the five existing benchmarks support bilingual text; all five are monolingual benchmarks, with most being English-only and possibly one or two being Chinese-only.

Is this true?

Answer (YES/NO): NO